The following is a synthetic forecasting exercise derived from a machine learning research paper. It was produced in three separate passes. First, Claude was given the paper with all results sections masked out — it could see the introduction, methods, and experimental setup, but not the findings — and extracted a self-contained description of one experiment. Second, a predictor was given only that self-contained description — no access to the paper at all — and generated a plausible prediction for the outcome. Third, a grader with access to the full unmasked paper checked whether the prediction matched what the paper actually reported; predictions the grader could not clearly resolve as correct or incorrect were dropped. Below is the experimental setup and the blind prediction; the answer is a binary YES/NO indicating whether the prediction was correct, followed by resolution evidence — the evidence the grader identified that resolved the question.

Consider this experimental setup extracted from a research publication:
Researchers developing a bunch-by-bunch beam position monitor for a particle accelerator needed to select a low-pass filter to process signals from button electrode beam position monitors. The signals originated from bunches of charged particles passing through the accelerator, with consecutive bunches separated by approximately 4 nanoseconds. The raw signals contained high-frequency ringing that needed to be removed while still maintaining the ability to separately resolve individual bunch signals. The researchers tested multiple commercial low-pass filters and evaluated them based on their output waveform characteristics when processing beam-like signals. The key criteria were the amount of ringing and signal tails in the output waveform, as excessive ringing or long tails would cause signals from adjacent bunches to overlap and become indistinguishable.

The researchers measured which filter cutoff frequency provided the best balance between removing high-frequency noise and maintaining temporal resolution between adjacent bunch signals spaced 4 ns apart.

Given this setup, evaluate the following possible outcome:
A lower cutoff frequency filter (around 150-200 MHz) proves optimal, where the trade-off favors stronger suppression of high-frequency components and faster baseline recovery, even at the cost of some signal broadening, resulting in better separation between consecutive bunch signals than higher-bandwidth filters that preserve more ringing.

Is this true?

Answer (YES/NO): NO